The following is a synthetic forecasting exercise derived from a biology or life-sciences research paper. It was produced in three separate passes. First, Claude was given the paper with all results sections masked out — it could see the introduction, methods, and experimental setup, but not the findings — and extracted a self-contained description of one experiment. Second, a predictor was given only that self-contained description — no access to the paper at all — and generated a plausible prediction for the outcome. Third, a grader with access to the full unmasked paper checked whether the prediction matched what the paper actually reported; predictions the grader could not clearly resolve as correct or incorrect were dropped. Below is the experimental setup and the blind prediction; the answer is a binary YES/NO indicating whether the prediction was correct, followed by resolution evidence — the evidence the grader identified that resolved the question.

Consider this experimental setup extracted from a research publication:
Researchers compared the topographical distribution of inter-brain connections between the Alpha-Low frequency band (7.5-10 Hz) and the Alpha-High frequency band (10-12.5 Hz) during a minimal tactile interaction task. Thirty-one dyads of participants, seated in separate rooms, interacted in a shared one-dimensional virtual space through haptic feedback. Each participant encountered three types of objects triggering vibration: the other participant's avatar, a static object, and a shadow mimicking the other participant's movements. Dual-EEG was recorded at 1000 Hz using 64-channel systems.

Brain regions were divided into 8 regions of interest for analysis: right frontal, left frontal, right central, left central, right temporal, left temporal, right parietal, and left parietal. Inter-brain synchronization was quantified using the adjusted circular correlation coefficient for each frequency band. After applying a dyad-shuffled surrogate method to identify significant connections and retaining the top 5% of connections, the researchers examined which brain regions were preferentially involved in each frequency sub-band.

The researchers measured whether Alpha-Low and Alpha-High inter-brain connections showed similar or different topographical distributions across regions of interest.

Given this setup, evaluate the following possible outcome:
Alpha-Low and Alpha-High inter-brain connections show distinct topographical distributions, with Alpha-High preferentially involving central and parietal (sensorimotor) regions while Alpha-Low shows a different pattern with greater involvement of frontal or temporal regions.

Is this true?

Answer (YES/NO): NO